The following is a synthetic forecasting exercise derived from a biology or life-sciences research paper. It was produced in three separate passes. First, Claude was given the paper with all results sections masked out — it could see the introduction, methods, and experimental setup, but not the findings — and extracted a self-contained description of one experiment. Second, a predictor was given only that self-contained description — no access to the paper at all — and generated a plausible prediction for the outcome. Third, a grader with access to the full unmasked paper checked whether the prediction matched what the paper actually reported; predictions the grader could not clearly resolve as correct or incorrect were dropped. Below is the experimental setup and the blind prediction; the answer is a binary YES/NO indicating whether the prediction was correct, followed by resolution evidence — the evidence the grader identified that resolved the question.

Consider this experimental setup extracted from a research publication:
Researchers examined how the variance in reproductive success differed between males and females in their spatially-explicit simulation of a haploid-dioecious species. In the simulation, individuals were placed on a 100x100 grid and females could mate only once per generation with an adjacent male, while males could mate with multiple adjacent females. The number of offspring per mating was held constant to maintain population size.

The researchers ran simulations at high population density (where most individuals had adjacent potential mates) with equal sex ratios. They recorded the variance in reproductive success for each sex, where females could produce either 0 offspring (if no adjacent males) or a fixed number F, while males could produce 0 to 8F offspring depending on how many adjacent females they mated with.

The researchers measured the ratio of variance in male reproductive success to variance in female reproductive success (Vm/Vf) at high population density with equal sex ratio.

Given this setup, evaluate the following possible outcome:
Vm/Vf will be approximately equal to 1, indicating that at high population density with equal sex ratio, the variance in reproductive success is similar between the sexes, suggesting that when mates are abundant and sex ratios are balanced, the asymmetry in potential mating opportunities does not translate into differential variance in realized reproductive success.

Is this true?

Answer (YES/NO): NO